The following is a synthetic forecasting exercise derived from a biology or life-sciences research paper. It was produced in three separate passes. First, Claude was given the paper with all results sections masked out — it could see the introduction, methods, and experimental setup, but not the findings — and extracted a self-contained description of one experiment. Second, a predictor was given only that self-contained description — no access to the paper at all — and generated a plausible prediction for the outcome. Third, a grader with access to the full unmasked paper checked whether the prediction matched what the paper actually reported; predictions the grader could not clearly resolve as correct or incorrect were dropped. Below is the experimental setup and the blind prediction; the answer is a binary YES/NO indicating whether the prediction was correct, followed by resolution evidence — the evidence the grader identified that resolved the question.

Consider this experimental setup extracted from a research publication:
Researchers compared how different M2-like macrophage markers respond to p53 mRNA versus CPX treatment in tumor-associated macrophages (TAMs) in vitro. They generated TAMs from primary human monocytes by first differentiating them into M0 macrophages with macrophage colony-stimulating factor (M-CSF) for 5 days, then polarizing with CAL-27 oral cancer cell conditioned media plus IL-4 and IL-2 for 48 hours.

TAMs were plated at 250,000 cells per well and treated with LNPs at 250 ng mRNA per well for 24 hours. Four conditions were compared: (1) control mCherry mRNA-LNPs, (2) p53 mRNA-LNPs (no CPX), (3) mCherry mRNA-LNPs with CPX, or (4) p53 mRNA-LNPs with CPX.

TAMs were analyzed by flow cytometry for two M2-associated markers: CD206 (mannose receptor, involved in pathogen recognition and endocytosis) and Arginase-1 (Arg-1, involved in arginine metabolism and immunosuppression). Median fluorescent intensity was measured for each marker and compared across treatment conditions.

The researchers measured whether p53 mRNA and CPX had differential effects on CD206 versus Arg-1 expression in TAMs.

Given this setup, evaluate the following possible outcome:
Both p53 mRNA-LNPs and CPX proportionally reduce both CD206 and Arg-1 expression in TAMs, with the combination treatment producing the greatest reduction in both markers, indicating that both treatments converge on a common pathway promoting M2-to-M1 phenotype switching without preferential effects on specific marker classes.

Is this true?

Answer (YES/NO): NO